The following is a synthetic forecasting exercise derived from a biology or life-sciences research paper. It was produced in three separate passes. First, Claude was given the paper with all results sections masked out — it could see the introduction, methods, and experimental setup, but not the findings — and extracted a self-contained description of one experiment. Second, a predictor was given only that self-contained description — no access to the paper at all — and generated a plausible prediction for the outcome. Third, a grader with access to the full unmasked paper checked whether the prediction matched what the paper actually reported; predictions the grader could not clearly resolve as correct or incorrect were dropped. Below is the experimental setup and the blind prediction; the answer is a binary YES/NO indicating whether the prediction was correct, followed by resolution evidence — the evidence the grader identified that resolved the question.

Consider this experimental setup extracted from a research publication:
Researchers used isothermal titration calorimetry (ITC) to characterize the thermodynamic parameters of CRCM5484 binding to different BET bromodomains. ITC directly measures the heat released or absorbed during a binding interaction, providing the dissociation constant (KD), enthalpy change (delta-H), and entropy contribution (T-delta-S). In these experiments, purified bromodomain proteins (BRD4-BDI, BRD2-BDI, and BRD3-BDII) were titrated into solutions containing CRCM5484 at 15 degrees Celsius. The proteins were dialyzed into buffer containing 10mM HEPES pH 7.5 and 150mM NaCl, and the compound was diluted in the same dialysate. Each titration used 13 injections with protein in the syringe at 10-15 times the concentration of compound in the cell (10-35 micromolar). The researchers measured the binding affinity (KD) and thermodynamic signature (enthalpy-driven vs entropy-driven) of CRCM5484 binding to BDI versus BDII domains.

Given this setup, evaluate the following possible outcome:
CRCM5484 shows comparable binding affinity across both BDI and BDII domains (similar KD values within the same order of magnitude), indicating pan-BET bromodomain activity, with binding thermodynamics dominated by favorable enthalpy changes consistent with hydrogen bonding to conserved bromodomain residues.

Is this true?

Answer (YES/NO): NO